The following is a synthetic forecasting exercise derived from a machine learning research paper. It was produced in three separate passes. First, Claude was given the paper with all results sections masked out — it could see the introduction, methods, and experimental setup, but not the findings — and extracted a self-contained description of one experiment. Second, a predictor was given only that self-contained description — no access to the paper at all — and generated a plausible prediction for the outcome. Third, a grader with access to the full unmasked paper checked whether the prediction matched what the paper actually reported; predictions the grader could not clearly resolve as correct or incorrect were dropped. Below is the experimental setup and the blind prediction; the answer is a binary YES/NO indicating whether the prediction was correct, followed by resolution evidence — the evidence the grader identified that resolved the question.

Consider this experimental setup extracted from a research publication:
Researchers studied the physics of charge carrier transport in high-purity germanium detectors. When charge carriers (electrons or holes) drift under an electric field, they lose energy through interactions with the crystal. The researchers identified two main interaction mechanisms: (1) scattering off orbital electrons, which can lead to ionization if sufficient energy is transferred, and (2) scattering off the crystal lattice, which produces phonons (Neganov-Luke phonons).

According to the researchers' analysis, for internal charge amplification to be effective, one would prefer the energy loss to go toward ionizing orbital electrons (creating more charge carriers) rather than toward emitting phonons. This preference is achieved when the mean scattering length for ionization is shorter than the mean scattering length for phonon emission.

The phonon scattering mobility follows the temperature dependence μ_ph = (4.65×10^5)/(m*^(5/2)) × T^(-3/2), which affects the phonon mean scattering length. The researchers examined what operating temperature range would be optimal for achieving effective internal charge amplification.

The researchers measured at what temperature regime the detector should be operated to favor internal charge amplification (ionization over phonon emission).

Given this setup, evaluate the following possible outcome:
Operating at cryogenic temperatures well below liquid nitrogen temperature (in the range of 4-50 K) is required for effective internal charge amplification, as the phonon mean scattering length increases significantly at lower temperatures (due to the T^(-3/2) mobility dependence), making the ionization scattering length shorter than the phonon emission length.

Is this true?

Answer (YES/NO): NO